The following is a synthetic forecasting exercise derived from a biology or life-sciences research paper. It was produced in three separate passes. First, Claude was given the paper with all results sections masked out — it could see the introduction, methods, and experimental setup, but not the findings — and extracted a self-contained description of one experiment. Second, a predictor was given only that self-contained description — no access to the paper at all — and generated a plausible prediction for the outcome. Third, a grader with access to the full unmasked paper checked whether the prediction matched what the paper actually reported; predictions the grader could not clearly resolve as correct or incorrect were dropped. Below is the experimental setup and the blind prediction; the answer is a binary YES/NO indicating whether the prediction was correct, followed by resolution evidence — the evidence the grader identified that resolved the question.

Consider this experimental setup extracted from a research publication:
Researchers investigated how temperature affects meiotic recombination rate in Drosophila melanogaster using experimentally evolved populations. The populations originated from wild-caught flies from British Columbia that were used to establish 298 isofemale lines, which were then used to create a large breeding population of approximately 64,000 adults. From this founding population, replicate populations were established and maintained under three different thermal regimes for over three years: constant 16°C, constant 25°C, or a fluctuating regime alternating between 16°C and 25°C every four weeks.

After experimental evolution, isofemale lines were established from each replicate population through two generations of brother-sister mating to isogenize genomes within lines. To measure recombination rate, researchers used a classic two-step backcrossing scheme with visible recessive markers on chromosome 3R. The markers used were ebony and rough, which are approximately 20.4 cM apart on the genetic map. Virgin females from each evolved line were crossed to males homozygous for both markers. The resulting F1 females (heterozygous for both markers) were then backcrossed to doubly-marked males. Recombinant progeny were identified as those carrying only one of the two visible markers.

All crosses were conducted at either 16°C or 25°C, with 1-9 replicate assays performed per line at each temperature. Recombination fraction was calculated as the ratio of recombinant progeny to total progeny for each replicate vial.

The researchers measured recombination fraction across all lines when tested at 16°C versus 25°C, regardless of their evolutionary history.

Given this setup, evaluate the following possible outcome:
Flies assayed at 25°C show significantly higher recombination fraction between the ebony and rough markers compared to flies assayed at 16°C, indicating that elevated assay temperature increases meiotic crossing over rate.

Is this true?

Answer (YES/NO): NO